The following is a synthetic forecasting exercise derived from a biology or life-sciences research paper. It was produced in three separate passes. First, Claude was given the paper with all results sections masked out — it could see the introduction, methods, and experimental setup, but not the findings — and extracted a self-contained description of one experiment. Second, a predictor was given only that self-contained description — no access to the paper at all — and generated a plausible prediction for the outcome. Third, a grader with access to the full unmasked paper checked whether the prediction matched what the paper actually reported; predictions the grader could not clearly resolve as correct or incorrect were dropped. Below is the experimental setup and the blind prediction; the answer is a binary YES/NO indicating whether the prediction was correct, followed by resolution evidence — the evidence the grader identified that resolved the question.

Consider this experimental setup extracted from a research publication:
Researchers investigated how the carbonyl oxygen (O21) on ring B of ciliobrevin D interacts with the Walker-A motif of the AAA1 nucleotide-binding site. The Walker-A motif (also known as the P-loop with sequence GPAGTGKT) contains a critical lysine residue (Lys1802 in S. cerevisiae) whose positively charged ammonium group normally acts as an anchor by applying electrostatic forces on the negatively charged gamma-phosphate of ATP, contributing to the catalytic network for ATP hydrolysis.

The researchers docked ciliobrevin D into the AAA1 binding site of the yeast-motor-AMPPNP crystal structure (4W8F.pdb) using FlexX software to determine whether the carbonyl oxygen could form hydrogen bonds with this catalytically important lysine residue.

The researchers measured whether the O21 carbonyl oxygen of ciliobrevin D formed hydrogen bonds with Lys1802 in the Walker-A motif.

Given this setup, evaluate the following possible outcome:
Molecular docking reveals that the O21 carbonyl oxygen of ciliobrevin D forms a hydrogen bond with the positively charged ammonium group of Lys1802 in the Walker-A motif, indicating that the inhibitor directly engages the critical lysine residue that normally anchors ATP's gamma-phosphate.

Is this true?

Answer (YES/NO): YES